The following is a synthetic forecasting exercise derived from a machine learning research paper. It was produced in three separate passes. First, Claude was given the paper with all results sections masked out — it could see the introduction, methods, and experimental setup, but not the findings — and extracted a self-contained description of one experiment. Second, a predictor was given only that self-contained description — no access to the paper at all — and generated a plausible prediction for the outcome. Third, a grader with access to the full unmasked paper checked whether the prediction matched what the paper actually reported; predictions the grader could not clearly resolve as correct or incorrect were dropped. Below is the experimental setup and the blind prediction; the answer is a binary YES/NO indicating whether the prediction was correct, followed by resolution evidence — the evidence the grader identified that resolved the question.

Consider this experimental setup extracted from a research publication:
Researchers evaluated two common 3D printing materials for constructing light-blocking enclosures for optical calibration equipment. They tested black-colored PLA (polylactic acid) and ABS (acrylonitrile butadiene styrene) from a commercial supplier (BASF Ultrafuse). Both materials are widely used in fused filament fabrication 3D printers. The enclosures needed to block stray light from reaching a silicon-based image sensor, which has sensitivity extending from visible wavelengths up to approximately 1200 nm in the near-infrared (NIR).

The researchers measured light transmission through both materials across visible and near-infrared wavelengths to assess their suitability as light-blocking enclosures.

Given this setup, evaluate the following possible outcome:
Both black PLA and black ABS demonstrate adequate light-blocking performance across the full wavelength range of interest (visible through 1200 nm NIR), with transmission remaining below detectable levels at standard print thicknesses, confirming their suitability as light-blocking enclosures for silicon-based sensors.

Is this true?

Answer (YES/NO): NO